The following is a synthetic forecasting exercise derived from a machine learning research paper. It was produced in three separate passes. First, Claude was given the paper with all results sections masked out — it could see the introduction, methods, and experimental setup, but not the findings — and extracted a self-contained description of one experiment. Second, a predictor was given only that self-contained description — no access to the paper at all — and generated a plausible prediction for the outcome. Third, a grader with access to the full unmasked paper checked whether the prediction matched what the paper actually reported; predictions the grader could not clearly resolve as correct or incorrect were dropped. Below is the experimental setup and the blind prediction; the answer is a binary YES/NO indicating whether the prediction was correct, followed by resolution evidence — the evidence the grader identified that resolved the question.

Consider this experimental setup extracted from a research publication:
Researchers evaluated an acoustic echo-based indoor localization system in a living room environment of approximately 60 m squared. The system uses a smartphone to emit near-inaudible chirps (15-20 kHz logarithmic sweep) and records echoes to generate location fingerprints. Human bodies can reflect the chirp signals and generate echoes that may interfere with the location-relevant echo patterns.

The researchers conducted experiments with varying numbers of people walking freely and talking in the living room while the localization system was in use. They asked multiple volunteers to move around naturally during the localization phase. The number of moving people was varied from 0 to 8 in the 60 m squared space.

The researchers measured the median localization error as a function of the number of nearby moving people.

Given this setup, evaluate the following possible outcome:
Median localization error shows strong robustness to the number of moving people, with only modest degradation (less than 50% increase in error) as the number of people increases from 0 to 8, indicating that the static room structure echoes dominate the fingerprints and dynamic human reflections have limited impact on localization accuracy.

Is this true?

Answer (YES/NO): NO